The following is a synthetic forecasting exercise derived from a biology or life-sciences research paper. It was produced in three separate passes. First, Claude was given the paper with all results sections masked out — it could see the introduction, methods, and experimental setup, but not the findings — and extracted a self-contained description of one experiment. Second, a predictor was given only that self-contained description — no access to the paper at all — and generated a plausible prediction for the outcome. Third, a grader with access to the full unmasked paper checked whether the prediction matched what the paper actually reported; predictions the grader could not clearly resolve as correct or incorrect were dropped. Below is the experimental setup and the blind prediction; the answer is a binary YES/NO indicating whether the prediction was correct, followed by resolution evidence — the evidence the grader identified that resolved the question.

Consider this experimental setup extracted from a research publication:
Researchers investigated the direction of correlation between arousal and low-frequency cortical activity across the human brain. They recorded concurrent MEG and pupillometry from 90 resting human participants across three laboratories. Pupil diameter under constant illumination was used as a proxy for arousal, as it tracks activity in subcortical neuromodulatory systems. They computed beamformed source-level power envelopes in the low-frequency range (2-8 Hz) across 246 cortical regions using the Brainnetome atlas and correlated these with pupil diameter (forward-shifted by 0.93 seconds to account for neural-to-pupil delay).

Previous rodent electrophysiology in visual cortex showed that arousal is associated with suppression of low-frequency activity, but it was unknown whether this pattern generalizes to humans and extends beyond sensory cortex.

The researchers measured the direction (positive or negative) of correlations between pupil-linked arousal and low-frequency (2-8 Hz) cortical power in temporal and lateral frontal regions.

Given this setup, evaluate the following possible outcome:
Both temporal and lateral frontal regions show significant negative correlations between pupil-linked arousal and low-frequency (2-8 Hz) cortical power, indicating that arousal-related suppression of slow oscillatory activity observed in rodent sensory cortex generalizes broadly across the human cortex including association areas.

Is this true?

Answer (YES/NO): YES